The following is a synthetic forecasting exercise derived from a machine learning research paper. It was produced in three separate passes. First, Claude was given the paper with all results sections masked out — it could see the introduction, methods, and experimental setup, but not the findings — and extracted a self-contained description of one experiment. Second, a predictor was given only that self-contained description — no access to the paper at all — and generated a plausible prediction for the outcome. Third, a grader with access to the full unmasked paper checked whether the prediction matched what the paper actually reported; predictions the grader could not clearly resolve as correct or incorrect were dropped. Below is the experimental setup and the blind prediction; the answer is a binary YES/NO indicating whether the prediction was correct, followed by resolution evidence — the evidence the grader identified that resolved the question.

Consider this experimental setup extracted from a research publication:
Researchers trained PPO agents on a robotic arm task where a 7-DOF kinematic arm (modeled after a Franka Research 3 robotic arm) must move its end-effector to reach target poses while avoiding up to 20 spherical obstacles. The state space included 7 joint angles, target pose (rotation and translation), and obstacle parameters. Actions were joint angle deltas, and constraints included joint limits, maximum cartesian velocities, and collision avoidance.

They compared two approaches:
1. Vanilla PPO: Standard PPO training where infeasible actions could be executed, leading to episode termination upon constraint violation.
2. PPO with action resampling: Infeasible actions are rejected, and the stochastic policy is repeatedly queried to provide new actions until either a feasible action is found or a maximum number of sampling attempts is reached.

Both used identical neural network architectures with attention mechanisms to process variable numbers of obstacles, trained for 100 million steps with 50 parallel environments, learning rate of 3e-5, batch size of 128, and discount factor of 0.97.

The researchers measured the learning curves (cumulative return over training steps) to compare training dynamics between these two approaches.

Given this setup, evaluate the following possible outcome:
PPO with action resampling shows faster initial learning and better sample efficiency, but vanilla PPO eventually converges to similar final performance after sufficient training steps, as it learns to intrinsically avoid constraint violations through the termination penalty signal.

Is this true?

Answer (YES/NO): NO